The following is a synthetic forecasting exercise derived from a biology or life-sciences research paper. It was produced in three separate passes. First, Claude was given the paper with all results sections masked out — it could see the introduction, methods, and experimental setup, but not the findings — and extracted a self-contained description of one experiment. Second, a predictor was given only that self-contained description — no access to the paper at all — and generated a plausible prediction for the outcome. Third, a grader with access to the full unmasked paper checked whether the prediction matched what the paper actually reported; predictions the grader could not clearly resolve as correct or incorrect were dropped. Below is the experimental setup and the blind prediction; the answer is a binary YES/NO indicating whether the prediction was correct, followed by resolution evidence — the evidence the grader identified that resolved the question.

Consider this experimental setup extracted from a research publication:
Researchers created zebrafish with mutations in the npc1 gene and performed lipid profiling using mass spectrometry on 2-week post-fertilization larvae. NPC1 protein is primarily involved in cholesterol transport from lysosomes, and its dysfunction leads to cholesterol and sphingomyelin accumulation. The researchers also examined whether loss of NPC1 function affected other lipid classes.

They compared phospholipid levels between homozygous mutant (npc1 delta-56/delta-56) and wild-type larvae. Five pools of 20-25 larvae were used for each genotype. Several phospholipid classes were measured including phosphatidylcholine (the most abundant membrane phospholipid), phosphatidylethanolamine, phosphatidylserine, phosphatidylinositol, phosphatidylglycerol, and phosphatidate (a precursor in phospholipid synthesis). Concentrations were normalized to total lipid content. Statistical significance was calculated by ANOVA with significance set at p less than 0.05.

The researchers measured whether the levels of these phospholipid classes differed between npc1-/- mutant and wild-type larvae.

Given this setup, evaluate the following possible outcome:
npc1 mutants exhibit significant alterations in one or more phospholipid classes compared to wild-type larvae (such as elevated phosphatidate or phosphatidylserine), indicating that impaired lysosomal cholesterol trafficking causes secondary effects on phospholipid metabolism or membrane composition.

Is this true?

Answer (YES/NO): NO